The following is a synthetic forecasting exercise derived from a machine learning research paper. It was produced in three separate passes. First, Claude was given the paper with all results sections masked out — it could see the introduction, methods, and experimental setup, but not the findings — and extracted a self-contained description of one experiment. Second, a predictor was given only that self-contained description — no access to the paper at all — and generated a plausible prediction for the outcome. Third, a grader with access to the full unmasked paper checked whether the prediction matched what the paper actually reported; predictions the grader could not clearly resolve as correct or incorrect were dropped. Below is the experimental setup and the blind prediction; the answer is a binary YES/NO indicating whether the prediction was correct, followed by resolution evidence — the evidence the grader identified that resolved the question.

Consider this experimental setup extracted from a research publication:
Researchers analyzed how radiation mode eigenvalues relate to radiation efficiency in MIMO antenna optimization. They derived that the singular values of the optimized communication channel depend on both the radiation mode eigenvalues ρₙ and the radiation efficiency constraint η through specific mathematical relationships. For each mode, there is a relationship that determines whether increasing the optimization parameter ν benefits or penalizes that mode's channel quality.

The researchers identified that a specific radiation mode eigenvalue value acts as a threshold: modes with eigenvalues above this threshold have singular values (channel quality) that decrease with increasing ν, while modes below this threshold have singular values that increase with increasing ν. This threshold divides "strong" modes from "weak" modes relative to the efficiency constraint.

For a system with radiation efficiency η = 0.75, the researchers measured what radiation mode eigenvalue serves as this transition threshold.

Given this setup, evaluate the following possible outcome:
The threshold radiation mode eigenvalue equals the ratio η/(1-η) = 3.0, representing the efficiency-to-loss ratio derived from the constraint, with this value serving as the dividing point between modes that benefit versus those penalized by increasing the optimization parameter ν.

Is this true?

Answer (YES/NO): YES